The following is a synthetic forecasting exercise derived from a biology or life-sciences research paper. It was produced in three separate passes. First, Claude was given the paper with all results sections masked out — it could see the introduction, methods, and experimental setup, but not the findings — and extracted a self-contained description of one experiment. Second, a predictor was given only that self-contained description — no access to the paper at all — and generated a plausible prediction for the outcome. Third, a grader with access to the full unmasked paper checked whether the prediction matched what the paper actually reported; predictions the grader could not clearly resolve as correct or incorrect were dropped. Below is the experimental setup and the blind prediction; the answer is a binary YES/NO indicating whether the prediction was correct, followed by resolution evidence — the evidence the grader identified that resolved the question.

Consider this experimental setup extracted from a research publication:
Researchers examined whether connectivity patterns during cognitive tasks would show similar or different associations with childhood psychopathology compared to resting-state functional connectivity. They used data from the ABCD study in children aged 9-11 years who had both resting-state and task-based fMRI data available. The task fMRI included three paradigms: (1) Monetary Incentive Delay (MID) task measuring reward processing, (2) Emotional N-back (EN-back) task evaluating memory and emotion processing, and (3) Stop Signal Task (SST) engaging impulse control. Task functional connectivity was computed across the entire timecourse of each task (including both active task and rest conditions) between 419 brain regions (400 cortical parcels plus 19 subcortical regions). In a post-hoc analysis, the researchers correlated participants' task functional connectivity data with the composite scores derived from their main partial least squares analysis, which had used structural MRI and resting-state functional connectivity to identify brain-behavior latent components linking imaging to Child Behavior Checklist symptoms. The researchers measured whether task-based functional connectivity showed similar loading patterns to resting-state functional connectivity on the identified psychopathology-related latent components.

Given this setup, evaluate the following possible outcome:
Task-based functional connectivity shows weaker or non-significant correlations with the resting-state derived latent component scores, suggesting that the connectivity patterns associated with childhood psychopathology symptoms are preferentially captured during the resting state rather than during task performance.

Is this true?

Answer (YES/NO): NO